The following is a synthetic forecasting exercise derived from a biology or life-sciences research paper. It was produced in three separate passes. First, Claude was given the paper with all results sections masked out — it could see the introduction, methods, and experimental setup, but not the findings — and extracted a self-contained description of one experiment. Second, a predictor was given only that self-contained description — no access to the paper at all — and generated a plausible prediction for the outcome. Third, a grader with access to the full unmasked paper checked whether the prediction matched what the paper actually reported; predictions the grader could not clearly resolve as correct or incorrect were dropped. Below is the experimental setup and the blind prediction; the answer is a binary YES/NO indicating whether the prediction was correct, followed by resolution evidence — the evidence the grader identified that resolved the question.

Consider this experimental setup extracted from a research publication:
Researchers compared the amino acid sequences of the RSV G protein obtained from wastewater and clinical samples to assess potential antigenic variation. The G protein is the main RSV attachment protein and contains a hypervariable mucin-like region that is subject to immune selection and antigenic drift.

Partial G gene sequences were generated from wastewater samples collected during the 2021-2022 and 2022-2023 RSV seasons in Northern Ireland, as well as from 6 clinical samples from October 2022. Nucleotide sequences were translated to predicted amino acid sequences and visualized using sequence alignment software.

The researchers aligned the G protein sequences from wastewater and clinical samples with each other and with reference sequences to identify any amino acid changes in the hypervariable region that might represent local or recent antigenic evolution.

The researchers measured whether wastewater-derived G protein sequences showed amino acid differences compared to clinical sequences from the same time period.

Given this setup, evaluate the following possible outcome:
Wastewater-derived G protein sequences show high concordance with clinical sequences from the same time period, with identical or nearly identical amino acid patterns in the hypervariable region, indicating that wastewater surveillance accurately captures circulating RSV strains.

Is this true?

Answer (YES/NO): YES